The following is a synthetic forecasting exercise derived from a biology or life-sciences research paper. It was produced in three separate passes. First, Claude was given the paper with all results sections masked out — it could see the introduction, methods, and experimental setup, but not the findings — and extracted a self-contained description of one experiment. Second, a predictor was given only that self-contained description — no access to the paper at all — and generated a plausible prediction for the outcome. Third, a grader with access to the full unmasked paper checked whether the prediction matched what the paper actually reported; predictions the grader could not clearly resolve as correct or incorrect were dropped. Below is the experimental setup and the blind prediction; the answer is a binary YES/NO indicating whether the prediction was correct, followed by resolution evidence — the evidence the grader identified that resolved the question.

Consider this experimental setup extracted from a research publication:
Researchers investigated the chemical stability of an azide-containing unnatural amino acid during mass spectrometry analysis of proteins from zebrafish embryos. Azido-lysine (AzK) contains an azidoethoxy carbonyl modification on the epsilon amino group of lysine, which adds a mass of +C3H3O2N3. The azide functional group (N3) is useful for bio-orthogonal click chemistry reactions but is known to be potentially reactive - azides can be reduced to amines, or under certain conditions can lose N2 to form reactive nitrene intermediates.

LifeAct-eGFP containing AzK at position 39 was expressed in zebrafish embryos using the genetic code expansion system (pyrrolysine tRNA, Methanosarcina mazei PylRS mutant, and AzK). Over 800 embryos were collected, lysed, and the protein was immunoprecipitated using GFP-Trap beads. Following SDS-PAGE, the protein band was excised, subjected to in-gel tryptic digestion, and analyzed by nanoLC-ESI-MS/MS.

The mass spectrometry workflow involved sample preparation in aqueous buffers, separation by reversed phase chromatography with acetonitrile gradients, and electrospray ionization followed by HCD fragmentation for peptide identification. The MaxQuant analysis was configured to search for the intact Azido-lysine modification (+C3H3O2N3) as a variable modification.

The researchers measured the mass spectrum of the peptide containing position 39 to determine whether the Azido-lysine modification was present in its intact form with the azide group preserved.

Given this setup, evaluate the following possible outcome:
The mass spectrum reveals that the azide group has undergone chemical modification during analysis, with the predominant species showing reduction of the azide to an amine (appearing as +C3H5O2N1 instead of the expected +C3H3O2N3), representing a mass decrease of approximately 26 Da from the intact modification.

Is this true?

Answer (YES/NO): NO